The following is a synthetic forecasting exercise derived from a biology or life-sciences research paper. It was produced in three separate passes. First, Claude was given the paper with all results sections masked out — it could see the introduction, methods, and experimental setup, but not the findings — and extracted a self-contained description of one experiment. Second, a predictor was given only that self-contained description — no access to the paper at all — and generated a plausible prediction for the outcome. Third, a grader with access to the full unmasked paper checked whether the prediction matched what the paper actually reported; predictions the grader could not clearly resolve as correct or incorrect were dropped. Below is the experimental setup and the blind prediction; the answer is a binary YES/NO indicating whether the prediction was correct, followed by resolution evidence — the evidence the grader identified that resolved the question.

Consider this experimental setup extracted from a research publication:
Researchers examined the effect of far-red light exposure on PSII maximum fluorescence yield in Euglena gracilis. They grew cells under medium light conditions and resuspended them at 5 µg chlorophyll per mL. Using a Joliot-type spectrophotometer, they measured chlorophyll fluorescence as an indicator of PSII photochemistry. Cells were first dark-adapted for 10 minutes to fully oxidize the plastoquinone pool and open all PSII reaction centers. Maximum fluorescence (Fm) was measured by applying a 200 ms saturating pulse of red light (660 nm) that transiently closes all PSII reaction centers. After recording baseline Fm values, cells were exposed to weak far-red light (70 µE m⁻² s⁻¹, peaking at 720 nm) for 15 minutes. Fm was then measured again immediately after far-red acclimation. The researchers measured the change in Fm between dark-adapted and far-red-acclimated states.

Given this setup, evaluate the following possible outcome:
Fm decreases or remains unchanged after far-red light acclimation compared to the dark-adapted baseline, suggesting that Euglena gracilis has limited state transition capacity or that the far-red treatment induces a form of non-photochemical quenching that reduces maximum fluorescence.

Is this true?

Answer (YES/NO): NO